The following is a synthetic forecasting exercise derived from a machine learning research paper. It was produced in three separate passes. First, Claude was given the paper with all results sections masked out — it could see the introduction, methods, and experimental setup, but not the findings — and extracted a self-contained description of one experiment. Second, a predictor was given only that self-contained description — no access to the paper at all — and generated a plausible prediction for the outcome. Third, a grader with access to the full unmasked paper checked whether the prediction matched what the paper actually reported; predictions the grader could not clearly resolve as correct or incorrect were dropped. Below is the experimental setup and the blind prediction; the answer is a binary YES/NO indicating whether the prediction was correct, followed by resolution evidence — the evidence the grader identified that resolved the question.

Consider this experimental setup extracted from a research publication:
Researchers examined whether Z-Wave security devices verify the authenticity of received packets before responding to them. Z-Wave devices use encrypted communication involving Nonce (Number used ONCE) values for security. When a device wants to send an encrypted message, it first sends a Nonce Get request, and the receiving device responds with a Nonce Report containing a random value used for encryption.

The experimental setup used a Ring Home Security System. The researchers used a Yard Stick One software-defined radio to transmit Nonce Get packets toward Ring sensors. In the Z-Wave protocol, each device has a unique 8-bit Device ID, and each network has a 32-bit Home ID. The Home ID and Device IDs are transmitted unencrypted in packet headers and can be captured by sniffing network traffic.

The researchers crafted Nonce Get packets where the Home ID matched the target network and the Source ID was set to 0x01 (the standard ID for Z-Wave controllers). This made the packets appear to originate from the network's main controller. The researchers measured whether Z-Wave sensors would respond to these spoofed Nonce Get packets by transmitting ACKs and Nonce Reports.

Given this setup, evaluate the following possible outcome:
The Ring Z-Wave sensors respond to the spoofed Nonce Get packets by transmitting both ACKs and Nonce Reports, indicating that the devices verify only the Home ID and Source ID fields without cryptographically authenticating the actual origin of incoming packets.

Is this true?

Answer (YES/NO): YES